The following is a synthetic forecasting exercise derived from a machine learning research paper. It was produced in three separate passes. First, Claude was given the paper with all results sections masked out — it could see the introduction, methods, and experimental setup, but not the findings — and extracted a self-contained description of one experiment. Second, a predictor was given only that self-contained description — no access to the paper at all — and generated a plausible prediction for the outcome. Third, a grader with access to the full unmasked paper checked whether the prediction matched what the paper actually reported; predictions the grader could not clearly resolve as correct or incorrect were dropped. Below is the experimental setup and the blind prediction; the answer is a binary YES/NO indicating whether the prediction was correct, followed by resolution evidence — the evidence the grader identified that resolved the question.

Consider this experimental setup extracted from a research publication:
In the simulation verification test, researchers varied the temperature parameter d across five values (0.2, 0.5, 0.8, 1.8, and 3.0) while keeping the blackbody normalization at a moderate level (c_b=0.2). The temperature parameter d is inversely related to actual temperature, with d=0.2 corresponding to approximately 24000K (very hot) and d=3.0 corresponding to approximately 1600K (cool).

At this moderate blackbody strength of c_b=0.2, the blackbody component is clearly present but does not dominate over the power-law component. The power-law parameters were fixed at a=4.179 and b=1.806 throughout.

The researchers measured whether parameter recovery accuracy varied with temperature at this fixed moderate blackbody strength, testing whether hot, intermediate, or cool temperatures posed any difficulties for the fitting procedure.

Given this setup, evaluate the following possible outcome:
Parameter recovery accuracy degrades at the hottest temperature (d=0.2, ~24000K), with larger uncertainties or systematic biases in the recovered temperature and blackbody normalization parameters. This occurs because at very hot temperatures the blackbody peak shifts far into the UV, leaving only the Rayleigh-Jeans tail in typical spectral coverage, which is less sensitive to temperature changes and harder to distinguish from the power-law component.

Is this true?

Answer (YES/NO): NO